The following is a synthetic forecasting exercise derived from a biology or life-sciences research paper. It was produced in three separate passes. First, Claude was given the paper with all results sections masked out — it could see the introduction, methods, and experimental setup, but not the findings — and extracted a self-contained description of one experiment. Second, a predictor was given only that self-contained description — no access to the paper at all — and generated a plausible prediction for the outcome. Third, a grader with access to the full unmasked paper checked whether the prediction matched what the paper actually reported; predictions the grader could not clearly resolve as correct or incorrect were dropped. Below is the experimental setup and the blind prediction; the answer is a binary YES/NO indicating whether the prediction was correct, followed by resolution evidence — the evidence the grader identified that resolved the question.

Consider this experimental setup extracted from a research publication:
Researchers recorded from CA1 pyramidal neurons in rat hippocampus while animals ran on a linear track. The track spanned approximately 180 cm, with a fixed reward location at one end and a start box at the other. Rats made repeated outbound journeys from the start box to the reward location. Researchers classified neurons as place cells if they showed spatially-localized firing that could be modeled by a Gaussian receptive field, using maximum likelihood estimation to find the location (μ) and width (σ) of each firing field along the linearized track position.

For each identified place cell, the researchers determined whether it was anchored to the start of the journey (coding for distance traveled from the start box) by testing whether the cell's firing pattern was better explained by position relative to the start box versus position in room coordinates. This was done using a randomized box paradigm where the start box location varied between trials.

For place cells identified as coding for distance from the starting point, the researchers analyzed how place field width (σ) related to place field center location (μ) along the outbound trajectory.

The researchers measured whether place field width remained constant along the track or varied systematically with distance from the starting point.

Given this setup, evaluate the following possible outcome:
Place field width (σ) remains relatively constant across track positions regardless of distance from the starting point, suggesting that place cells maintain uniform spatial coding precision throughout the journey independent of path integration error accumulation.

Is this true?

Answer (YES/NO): NO